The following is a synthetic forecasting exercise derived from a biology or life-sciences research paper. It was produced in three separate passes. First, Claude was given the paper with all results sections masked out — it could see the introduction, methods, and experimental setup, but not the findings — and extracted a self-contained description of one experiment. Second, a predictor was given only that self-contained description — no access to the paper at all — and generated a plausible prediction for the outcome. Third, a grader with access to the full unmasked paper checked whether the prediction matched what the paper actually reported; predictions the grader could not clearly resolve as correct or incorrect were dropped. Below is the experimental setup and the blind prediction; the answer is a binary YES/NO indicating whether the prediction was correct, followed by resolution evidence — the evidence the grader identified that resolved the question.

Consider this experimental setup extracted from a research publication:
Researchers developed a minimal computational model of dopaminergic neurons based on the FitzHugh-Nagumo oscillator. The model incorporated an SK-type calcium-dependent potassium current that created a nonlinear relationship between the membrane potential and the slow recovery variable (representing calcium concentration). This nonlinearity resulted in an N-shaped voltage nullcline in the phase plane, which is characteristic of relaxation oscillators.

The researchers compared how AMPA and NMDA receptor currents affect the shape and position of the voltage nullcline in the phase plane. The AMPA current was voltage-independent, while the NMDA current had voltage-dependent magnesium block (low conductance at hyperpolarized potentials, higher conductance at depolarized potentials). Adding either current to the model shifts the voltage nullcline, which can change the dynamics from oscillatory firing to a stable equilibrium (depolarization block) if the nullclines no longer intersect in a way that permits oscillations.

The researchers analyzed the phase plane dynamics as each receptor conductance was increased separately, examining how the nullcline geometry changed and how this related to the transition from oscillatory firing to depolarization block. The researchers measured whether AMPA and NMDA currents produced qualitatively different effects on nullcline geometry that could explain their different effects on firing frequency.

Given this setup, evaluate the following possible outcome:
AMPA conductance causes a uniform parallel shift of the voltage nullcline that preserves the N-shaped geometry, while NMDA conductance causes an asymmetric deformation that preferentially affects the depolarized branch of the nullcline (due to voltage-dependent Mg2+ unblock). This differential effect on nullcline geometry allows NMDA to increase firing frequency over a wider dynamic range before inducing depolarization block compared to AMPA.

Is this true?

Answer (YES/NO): NO